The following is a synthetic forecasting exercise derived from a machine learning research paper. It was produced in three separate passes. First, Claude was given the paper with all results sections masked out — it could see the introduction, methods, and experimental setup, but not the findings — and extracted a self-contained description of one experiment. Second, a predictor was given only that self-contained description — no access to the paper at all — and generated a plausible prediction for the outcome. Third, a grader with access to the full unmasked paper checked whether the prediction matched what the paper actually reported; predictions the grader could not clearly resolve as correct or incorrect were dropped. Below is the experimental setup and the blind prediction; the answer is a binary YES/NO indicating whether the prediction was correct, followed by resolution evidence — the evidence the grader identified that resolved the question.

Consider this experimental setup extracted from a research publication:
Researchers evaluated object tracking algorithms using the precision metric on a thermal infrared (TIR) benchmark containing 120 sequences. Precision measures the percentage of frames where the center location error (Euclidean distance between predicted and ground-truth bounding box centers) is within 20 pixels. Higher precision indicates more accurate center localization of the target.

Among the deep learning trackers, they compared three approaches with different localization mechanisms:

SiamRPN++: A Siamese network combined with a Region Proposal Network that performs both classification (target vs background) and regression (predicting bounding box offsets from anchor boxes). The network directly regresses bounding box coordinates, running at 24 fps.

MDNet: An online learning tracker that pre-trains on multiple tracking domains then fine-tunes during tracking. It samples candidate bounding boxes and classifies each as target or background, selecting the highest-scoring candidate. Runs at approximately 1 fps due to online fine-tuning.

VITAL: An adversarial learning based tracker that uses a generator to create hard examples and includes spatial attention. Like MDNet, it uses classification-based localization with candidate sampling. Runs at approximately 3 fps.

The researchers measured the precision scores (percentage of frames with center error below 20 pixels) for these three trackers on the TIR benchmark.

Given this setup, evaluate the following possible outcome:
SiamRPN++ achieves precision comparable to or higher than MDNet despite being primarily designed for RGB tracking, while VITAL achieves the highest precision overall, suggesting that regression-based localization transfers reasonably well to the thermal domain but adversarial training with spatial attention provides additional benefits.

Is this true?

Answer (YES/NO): NO